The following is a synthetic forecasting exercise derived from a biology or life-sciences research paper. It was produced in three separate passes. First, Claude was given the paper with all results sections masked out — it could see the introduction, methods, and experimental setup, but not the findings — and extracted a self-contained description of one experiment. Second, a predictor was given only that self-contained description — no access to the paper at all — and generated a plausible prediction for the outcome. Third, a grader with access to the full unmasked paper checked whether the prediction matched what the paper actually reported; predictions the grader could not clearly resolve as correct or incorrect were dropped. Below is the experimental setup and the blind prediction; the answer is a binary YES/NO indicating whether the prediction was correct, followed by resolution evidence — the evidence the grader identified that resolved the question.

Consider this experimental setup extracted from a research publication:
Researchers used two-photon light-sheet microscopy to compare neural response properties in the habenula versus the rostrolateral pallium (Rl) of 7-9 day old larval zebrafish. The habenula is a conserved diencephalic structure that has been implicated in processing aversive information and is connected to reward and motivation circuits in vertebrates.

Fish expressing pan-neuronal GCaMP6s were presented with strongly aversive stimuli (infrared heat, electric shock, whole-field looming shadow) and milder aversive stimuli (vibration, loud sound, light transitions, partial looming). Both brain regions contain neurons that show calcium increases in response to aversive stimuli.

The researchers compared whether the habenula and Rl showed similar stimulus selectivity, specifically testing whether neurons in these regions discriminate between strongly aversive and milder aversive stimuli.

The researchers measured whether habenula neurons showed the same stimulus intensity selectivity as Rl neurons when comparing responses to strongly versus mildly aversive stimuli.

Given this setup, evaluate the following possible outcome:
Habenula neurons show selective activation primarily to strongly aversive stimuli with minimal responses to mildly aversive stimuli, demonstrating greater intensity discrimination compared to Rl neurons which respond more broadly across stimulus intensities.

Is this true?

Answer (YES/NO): NO